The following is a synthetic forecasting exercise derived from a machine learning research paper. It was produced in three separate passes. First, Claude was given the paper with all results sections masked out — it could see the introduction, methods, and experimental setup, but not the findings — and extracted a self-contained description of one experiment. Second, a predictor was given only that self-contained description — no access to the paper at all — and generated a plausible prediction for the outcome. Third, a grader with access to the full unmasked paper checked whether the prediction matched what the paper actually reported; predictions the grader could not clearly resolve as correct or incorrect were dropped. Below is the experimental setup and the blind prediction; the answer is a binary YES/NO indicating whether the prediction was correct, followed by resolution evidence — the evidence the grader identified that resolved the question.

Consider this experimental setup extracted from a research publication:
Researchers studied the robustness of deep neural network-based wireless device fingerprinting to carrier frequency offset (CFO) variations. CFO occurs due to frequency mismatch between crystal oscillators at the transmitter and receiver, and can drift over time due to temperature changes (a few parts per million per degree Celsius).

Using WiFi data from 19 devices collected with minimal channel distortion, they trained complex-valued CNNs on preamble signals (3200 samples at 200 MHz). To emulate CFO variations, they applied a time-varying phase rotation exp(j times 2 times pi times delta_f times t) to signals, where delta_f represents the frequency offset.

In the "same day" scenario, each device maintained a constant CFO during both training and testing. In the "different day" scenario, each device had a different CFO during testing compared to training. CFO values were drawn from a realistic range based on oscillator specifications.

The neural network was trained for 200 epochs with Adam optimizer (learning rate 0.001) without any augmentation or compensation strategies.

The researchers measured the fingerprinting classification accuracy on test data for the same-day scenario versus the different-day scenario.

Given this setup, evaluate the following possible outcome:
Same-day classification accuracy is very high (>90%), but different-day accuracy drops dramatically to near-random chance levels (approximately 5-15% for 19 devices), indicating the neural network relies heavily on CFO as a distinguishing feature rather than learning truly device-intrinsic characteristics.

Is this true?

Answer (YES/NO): YES